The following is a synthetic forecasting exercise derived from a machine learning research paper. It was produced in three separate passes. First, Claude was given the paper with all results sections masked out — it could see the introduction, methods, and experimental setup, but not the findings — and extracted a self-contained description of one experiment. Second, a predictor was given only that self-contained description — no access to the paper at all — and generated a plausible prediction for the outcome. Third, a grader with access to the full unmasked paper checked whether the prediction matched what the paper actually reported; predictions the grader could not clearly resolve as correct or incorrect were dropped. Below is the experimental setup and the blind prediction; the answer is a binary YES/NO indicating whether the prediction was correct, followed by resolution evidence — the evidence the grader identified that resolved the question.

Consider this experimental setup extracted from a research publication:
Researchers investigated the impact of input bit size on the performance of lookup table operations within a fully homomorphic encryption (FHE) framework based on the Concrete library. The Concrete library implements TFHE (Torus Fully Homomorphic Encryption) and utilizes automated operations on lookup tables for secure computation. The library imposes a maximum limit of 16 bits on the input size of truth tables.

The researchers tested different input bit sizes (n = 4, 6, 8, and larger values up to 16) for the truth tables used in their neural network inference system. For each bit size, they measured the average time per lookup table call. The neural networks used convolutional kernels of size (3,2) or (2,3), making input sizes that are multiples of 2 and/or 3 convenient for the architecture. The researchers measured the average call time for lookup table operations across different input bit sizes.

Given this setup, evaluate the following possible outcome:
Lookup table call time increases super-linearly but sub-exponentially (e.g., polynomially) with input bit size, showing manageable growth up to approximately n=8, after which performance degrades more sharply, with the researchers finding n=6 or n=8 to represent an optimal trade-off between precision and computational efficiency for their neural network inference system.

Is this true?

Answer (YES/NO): NO